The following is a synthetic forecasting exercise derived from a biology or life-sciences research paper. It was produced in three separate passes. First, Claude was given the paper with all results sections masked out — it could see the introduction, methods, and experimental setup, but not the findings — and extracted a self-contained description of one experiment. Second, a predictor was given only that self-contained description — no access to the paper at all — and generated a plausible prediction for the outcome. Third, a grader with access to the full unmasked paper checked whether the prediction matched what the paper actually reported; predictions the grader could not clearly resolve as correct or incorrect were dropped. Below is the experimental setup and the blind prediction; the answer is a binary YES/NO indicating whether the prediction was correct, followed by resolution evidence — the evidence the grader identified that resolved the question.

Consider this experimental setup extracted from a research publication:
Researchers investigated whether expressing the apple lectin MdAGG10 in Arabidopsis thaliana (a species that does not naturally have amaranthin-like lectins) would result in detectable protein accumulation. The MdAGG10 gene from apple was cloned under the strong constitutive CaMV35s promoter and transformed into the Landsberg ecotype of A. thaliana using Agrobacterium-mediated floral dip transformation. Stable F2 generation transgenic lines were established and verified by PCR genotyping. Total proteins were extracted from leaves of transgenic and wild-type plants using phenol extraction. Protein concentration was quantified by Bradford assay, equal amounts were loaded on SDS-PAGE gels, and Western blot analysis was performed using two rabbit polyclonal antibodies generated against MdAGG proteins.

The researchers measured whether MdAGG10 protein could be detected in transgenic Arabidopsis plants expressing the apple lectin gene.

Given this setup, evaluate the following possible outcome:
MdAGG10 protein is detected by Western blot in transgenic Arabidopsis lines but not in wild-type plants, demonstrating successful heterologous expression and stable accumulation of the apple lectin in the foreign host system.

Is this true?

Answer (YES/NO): YES